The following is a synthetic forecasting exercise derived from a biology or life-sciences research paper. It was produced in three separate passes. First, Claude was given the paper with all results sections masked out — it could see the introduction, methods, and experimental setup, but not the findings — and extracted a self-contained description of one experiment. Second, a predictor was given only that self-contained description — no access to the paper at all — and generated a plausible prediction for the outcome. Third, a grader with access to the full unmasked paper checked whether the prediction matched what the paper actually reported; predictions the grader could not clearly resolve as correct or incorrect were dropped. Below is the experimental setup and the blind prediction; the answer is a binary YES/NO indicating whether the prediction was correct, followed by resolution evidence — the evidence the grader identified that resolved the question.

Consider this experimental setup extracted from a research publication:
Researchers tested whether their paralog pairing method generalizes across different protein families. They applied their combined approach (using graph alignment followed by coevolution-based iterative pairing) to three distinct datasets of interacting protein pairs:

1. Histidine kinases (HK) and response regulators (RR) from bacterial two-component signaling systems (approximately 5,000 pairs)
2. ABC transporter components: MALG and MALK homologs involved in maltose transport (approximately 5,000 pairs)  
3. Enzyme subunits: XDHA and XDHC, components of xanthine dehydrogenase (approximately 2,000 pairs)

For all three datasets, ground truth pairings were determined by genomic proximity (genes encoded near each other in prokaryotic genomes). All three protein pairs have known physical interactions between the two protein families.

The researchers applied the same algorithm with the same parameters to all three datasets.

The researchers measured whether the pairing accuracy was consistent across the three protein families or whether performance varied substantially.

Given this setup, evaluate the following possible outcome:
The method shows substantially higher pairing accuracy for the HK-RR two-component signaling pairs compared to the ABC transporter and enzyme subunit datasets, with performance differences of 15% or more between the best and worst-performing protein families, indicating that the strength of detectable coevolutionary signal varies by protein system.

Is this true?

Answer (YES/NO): NO